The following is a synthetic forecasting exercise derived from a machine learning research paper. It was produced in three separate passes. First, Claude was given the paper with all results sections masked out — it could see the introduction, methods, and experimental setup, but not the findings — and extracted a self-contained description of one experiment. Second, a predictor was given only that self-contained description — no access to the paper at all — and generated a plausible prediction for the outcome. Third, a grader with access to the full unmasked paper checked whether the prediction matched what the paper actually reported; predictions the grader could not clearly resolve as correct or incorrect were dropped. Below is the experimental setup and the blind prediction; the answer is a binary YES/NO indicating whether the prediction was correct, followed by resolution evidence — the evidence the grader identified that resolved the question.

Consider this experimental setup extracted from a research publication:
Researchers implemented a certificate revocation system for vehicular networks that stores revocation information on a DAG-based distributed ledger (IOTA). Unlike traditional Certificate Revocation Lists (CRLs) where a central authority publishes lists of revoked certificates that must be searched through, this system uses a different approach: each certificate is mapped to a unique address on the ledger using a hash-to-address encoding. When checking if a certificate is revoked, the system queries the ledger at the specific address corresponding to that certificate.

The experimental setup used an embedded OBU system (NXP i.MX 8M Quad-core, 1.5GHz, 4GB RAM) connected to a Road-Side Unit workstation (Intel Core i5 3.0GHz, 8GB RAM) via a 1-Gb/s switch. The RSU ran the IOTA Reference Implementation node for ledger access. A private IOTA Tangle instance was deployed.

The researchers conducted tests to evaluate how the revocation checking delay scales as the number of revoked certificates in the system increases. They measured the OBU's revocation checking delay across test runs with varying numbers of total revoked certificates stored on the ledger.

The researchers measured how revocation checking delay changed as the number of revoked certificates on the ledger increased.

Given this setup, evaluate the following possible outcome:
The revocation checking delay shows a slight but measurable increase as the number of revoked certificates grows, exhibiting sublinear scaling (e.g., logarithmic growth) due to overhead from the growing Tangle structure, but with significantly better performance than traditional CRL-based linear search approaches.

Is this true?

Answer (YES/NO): NO